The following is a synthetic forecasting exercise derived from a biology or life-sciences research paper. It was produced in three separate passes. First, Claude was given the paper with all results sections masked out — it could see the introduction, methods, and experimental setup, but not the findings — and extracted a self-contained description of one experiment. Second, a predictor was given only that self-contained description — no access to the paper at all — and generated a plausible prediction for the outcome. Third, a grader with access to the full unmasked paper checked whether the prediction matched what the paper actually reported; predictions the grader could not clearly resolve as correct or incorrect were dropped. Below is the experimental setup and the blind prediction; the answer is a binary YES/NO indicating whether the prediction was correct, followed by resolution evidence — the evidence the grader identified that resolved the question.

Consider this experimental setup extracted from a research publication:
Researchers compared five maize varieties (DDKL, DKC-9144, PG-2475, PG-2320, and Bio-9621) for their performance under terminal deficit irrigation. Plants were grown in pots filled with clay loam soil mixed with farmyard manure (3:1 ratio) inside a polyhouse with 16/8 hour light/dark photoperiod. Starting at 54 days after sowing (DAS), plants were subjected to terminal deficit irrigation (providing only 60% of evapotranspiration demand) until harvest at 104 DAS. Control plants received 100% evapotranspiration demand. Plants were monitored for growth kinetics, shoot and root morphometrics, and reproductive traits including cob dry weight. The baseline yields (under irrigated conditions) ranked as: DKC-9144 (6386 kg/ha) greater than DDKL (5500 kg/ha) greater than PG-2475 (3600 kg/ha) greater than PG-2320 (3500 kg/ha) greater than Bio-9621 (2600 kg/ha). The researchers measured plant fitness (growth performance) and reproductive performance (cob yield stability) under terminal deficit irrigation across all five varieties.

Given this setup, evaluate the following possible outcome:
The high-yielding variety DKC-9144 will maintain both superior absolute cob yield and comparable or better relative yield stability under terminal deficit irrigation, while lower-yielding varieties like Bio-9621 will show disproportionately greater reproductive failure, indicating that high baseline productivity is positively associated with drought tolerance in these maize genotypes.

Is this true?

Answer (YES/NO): YES